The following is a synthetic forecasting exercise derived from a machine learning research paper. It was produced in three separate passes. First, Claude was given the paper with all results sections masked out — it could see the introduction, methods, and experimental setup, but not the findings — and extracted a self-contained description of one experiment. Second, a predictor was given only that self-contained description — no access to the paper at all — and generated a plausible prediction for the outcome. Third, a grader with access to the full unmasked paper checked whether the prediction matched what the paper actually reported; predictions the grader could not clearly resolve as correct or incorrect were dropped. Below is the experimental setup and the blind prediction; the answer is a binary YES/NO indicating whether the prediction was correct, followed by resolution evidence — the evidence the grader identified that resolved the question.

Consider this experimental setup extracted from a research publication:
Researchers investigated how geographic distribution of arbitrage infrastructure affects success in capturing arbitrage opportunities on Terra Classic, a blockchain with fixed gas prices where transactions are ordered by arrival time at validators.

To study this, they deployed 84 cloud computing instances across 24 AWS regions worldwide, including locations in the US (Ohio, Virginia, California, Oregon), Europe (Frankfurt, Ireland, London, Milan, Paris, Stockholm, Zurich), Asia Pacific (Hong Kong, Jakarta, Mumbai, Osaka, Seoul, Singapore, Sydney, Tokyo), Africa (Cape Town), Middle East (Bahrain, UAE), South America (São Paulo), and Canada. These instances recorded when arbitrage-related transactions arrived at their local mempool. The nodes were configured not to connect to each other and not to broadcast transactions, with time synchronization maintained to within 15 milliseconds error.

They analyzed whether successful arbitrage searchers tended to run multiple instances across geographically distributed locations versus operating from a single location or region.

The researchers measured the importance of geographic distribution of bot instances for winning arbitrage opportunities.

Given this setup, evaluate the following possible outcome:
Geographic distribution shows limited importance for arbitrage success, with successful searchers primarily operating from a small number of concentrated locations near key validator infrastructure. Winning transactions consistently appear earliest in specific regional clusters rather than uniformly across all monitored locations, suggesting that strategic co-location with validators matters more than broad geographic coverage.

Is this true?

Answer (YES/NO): NO